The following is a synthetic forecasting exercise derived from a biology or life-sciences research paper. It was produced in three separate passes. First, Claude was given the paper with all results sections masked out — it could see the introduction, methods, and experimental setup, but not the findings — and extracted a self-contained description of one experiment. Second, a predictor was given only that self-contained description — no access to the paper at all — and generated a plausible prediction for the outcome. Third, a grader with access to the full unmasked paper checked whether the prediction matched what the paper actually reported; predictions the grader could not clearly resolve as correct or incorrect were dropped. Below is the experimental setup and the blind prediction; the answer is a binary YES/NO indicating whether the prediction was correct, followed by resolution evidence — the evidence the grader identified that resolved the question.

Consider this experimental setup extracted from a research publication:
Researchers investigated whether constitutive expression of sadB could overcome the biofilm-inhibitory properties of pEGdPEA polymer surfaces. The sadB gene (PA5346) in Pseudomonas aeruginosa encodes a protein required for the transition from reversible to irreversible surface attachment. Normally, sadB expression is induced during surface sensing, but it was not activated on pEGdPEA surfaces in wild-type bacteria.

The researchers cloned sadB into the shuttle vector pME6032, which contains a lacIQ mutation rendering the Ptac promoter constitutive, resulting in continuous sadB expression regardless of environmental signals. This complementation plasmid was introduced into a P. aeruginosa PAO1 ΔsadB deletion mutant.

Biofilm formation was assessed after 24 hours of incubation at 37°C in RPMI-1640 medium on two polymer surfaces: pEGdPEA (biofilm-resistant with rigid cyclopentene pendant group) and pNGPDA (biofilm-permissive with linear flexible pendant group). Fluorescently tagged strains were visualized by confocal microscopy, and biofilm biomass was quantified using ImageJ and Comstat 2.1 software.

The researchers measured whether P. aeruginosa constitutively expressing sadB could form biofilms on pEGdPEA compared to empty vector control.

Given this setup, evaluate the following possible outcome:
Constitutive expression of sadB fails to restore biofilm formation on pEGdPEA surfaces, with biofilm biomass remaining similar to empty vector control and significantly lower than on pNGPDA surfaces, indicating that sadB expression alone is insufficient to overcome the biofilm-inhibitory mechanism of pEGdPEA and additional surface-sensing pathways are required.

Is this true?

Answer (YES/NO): NO